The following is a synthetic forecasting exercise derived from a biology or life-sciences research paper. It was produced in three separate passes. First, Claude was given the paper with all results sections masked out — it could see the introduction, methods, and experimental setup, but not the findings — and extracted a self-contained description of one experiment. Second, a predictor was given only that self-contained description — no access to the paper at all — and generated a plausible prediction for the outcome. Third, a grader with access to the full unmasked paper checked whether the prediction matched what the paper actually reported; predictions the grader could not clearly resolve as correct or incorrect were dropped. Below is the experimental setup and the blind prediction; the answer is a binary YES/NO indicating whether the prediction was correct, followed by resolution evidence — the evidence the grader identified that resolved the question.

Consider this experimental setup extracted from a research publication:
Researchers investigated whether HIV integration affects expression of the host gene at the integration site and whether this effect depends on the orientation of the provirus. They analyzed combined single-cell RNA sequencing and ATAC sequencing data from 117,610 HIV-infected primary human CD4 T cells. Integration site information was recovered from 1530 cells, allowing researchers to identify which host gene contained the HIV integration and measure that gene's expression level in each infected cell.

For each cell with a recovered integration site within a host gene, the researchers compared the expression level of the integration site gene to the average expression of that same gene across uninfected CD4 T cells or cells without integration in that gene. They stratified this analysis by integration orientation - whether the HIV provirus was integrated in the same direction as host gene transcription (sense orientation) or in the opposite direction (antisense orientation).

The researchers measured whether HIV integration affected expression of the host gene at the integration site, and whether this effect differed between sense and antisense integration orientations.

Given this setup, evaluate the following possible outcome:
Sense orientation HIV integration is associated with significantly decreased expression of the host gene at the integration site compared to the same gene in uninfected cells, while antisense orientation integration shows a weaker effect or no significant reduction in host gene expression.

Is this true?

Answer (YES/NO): NO